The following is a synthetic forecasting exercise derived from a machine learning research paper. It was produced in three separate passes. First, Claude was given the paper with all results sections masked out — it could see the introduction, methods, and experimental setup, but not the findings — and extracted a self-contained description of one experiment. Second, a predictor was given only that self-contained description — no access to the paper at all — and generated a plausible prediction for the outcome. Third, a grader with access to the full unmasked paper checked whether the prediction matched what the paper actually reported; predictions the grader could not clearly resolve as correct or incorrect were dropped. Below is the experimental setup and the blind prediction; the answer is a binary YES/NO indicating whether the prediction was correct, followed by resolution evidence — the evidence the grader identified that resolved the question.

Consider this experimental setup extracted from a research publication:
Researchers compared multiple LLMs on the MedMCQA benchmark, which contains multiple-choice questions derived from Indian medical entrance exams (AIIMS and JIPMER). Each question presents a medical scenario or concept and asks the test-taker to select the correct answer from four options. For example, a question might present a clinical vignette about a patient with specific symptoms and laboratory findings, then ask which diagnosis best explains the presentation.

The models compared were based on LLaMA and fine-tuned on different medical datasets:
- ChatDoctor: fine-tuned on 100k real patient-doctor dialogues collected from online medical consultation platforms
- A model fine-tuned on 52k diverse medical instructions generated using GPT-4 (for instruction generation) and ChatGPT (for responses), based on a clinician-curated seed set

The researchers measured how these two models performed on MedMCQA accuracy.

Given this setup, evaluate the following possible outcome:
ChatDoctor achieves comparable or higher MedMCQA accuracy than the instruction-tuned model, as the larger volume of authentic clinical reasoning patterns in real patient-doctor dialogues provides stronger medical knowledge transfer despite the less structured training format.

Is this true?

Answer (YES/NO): YES